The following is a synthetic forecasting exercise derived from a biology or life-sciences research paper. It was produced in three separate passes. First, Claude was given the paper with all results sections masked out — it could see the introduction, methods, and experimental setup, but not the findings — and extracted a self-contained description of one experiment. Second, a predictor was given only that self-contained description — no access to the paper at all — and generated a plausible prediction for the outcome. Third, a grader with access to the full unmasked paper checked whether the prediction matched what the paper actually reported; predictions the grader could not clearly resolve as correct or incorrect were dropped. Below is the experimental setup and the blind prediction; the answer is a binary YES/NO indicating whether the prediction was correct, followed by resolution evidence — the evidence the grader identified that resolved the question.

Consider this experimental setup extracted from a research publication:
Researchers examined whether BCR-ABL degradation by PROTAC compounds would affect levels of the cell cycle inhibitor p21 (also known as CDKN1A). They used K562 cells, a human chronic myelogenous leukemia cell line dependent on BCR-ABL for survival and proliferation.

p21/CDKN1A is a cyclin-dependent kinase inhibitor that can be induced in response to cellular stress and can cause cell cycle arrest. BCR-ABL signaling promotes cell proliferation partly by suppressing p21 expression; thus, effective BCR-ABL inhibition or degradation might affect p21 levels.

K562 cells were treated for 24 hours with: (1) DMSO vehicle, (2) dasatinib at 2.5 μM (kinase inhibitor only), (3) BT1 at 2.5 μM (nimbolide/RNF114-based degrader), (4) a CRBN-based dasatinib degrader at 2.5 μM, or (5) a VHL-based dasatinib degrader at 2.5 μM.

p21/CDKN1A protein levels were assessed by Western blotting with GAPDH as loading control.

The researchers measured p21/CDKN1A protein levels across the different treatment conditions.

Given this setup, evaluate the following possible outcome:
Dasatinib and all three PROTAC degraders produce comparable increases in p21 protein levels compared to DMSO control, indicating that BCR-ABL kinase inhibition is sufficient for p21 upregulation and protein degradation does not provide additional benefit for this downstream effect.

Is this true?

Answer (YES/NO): NO